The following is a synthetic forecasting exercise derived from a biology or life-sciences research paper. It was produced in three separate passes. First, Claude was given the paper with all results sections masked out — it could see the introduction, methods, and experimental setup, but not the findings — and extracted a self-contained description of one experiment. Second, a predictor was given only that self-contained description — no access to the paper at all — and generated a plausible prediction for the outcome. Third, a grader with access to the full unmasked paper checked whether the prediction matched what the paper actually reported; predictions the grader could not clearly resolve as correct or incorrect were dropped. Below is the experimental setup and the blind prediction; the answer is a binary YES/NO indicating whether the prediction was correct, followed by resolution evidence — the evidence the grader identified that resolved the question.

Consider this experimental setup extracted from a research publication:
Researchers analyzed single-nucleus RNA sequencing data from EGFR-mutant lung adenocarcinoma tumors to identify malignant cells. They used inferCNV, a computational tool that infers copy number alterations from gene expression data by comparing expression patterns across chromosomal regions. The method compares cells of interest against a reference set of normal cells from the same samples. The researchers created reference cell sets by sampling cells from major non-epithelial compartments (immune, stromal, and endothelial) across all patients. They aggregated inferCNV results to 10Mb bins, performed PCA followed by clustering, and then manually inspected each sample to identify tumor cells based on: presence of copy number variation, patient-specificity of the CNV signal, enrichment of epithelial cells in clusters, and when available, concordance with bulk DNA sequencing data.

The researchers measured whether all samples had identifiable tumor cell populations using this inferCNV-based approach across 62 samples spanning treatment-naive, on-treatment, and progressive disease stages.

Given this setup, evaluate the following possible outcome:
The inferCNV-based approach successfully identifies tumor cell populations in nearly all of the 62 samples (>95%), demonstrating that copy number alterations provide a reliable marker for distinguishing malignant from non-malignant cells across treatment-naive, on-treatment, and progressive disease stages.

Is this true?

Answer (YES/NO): NO